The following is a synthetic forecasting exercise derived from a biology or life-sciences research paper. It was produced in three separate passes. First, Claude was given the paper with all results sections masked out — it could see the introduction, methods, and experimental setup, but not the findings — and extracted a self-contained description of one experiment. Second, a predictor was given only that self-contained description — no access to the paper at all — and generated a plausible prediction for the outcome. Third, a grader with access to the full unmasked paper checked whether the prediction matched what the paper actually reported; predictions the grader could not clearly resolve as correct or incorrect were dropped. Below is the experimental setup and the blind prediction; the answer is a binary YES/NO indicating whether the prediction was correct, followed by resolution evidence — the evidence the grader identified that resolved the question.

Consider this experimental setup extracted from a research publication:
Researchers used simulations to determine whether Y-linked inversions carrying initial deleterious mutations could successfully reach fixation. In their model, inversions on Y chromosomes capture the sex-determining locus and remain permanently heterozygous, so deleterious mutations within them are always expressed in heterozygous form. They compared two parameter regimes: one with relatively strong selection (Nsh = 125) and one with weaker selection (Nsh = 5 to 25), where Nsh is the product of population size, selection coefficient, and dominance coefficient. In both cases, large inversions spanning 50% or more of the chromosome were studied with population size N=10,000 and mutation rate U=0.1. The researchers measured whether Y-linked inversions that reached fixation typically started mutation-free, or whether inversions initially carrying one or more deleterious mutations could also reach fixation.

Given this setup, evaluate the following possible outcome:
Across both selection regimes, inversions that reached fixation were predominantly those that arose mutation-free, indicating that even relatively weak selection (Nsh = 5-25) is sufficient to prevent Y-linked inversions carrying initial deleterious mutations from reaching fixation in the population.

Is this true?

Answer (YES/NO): NO